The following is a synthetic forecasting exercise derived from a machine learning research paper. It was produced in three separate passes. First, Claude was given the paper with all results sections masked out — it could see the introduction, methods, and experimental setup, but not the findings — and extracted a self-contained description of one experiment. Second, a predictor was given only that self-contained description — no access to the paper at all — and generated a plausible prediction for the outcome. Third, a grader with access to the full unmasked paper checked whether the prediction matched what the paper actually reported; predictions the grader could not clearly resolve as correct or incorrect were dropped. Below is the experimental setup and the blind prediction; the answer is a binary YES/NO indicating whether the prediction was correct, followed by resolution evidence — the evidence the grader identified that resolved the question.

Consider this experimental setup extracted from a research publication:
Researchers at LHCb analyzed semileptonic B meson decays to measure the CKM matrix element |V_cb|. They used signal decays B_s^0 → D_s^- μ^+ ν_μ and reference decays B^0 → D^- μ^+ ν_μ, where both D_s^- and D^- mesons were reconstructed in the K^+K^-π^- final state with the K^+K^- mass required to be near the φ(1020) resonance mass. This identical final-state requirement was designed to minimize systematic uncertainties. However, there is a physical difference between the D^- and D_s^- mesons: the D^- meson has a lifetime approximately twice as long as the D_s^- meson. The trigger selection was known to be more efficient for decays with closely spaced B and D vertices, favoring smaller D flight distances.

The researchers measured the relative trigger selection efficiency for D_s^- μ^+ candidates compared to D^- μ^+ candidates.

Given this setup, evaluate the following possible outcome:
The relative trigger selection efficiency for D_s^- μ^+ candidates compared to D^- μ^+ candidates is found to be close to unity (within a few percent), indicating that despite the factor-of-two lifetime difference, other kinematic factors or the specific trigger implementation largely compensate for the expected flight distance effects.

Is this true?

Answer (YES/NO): NO